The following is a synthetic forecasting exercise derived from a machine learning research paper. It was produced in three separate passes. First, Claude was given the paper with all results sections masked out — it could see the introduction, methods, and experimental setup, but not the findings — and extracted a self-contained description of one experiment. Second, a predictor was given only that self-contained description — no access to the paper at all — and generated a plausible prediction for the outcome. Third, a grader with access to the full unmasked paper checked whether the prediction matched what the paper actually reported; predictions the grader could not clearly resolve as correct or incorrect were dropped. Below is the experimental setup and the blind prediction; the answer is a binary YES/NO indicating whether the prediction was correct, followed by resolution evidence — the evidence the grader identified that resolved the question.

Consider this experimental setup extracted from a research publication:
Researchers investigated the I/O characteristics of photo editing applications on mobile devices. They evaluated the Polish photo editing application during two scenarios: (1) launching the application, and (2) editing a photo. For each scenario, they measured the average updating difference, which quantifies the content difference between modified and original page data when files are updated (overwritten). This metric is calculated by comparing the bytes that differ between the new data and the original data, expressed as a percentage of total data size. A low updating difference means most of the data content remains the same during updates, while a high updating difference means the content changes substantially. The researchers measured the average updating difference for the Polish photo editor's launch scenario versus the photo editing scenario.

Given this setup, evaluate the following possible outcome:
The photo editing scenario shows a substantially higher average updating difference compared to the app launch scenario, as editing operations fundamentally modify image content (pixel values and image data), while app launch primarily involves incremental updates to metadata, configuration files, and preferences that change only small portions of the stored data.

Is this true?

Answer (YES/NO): YES